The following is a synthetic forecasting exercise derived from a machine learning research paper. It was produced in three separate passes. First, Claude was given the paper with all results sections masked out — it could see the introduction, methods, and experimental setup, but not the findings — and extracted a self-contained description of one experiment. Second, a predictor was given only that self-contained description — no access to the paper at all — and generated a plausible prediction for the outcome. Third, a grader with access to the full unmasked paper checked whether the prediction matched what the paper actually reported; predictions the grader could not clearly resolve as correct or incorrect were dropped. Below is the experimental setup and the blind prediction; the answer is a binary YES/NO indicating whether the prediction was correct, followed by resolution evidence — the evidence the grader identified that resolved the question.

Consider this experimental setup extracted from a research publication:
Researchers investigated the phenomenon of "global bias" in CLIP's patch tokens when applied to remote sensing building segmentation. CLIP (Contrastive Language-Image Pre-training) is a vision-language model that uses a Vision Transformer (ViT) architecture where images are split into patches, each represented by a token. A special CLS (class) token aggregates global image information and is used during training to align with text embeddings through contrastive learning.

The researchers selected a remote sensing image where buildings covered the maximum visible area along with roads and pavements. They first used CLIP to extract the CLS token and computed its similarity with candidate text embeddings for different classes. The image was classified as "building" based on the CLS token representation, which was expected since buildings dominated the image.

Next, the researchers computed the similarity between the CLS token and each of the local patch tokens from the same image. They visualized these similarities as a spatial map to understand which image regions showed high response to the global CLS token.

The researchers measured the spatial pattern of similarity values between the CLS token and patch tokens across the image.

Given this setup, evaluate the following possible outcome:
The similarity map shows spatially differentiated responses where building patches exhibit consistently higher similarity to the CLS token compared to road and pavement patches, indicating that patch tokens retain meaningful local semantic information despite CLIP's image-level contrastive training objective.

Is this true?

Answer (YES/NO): NO